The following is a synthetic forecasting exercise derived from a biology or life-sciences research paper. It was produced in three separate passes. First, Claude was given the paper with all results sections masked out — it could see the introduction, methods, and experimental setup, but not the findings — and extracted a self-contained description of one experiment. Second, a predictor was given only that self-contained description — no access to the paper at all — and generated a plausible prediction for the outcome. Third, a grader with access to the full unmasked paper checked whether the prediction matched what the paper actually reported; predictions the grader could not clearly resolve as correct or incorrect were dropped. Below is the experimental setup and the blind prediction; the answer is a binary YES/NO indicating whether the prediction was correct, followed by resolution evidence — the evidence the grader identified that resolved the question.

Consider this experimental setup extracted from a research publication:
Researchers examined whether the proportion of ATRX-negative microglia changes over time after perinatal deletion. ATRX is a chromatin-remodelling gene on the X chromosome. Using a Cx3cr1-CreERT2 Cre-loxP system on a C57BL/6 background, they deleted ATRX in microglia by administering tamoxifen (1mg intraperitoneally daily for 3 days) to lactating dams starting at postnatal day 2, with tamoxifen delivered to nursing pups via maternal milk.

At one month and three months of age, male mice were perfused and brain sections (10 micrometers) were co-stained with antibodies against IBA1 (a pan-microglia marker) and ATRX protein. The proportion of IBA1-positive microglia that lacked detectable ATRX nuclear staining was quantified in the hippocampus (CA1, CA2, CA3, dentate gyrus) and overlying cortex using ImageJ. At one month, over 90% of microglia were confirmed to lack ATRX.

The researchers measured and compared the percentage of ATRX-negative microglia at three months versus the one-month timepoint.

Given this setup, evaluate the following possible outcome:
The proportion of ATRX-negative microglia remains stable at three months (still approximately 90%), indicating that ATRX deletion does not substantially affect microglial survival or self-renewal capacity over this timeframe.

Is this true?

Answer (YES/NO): NO